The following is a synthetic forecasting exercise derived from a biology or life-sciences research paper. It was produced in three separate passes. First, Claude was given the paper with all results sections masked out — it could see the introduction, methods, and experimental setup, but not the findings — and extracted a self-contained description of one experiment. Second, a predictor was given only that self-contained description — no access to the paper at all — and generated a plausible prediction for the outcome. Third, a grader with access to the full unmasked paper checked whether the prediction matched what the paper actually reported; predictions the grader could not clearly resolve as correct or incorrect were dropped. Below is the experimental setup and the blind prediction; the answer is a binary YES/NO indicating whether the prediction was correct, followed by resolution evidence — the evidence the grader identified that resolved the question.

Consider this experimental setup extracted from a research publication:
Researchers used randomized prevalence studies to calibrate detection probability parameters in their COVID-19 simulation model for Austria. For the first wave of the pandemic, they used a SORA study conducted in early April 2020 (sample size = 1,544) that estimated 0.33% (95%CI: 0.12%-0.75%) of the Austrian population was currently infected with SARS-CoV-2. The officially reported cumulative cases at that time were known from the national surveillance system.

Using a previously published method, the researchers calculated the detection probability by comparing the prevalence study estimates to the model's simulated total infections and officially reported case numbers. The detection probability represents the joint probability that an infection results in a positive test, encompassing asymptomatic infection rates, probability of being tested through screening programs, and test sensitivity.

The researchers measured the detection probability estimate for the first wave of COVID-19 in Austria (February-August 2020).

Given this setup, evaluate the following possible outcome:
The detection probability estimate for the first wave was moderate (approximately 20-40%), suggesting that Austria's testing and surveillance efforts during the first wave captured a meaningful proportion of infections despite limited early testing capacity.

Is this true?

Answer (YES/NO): NO